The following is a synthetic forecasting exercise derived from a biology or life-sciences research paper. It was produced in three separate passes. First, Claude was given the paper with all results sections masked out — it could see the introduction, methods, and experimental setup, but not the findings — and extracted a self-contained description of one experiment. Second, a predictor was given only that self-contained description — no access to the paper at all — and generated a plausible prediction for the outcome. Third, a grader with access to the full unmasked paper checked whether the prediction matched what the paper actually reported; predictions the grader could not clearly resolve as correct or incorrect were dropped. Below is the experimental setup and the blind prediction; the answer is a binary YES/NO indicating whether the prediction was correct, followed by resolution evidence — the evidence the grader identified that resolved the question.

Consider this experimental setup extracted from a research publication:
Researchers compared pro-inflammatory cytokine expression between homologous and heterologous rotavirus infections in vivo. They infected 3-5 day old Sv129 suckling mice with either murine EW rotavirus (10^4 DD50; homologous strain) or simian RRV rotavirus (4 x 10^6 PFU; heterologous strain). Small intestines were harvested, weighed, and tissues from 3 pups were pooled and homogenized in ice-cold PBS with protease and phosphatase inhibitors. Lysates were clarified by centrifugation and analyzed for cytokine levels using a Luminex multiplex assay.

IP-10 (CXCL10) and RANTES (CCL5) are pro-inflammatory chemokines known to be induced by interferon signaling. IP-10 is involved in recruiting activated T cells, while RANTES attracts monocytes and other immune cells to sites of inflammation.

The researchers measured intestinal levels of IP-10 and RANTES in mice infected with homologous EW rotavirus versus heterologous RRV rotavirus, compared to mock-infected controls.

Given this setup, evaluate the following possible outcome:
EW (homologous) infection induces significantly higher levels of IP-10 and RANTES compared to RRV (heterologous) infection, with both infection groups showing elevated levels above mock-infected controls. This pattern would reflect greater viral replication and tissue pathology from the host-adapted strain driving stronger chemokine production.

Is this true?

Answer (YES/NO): NO